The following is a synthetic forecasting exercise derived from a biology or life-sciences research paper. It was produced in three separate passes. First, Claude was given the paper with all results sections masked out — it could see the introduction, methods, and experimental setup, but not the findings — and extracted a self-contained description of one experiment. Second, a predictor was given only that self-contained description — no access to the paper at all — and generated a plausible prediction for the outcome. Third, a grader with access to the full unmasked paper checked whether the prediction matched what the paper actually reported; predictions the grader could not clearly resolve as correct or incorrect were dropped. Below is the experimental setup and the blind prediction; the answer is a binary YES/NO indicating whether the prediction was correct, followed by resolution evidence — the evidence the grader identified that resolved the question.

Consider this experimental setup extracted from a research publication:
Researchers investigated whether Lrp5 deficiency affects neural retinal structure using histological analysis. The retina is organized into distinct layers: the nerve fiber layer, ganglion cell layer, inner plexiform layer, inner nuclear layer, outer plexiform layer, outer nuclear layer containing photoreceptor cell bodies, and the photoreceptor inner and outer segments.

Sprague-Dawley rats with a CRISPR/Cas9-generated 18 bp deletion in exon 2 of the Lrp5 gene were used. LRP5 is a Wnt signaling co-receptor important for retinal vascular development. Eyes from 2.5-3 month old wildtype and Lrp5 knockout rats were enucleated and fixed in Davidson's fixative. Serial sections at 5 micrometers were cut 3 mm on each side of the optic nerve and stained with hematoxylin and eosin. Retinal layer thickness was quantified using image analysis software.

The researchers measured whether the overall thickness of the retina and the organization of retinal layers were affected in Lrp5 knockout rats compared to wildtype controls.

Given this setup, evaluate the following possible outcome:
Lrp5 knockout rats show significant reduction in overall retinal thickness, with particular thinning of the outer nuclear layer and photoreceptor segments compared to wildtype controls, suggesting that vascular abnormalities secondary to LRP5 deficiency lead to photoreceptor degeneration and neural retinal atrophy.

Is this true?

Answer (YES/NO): NO